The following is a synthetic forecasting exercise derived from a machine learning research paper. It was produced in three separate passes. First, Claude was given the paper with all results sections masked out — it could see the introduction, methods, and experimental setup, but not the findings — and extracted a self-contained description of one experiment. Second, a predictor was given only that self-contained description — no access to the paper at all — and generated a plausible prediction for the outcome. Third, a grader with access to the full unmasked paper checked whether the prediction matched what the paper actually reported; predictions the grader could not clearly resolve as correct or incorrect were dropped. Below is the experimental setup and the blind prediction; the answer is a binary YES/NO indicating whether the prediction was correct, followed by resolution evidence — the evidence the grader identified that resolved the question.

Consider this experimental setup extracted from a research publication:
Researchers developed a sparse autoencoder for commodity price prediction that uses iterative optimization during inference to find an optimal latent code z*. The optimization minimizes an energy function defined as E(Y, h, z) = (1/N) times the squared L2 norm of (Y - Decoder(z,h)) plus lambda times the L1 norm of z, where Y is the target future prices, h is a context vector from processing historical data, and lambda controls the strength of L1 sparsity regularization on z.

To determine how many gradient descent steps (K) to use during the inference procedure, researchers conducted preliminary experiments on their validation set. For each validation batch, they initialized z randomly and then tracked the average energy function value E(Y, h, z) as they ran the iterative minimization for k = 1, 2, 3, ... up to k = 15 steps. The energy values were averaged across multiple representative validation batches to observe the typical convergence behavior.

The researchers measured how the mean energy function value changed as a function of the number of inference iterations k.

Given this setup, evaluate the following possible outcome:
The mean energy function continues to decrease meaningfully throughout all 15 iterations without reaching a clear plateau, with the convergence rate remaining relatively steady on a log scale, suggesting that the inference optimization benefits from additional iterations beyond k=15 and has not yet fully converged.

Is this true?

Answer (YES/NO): NO